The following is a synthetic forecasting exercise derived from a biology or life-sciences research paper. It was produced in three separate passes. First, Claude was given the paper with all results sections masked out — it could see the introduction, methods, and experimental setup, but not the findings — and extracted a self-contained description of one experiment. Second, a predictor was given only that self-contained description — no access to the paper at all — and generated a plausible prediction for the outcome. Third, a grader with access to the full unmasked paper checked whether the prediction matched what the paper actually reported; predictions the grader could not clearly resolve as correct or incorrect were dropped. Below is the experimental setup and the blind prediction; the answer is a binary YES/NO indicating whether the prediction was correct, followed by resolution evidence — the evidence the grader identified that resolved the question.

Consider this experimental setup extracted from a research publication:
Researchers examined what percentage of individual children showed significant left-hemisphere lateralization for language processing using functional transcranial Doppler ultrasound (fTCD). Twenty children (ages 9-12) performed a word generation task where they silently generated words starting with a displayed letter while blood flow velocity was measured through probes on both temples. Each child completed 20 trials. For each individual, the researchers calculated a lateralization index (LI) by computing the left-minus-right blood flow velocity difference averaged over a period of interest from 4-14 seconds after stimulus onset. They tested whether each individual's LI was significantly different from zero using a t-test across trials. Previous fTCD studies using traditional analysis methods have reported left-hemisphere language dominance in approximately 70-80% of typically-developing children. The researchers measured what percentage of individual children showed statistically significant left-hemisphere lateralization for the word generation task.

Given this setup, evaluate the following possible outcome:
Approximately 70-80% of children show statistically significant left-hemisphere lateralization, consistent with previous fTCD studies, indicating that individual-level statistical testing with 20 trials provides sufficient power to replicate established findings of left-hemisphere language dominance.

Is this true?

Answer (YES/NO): NO